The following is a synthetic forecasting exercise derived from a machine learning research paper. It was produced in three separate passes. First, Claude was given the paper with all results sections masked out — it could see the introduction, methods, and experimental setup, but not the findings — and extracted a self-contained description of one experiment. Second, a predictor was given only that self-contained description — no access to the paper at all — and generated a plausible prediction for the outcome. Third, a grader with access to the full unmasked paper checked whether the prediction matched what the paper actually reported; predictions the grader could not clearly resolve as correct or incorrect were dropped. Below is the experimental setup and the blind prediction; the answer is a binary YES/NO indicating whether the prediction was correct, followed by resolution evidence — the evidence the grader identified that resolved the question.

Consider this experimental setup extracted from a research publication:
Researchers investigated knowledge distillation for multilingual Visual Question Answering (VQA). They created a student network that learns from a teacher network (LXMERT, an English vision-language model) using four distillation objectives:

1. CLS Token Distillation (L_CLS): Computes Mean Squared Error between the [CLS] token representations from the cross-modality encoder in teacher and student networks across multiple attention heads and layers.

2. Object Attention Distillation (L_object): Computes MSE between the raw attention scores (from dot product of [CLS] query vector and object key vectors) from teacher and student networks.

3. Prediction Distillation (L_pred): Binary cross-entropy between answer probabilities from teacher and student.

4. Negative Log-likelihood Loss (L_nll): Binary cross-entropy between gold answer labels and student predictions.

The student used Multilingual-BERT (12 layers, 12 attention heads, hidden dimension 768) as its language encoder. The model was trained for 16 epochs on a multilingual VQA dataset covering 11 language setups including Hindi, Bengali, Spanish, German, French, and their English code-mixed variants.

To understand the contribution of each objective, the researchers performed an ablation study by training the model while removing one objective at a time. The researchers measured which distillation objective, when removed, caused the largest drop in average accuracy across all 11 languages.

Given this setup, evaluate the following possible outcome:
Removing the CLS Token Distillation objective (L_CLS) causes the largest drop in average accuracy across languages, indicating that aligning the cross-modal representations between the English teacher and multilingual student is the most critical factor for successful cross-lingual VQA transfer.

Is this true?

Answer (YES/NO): NO